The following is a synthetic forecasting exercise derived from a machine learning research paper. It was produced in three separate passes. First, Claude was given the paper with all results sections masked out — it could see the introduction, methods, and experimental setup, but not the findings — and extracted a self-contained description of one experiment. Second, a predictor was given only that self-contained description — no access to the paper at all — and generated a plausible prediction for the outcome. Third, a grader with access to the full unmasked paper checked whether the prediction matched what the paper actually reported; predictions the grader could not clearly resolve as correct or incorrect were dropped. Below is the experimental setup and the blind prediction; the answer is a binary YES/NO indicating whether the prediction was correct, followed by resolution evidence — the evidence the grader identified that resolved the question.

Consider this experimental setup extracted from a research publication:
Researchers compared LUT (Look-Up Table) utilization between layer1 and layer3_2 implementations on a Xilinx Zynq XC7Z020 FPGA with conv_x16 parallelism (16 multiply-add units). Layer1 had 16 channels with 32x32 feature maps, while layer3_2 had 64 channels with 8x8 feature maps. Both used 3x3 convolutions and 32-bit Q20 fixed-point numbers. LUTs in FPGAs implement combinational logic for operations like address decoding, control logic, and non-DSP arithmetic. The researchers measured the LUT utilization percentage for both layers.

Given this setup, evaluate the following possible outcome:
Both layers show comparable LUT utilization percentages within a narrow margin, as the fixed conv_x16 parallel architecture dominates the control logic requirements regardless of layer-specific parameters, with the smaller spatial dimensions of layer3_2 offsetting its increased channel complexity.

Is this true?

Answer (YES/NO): NO